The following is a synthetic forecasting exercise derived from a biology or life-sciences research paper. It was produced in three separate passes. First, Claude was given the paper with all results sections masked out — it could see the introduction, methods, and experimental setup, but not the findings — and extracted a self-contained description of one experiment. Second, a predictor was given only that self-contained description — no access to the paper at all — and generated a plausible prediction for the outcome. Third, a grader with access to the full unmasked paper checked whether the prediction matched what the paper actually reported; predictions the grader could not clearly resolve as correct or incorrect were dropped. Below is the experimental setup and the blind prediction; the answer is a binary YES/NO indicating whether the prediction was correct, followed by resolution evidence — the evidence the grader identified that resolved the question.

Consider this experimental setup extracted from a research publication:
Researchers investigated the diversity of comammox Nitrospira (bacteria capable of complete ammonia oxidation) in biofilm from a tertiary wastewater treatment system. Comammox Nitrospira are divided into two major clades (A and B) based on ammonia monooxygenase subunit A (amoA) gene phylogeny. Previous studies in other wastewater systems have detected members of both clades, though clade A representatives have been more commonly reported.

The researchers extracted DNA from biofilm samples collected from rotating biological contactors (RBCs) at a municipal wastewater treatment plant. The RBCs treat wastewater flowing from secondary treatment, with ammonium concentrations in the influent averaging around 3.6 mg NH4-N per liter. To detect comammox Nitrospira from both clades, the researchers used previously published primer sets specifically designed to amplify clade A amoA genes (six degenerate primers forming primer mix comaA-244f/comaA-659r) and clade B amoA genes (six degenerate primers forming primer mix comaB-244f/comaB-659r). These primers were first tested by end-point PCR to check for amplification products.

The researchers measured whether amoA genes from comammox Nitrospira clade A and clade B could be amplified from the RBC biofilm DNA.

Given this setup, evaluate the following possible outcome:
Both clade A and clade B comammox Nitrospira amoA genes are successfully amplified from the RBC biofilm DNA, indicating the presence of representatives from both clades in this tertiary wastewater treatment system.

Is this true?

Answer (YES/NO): NO